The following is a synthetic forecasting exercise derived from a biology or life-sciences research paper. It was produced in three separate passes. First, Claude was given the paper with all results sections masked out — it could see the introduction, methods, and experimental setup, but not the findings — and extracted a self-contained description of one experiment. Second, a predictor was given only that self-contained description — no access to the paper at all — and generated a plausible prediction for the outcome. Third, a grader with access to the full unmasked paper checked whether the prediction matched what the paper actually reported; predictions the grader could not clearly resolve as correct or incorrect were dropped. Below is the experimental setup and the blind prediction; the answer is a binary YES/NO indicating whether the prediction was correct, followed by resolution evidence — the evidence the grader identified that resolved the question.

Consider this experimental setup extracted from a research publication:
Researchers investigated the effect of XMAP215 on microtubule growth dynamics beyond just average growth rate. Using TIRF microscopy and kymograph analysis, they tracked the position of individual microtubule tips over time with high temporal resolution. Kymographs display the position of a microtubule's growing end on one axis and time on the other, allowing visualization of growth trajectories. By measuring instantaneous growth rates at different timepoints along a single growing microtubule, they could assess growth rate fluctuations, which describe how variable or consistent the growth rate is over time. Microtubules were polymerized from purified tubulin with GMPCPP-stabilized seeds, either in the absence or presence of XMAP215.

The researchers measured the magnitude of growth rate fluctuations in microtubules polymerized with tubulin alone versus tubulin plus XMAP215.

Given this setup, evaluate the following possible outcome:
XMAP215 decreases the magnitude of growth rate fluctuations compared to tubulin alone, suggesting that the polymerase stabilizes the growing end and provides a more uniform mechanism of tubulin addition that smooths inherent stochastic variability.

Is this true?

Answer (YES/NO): NO